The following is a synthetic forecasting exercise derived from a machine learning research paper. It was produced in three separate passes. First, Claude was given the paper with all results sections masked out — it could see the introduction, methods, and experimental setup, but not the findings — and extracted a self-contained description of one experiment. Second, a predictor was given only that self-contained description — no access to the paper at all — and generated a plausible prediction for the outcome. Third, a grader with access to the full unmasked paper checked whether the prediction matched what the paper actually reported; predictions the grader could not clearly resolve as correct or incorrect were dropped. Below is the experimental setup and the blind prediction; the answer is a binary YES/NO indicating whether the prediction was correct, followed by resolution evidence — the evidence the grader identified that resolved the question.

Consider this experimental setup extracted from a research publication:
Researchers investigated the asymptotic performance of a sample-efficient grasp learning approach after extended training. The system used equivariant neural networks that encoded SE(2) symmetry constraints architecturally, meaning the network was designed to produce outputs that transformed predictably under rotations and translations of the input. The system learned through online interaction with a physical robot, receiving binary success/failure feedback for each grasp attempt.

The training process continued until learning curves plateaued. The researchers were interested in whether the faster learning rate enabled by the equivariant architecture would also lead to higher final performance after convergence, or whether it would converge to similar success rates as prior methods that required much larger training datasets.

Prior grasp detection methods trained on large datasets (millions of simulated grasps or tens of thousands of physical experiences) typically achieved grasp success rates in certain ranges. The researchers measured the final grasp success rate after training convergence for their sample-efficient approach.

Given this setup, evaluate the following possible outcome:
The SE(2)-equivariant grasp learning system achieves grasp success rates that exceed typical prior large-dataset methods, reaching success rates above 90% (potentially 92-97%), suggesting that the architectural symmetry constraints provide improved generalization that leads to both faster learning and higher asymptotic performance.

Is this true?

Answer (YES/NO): NO